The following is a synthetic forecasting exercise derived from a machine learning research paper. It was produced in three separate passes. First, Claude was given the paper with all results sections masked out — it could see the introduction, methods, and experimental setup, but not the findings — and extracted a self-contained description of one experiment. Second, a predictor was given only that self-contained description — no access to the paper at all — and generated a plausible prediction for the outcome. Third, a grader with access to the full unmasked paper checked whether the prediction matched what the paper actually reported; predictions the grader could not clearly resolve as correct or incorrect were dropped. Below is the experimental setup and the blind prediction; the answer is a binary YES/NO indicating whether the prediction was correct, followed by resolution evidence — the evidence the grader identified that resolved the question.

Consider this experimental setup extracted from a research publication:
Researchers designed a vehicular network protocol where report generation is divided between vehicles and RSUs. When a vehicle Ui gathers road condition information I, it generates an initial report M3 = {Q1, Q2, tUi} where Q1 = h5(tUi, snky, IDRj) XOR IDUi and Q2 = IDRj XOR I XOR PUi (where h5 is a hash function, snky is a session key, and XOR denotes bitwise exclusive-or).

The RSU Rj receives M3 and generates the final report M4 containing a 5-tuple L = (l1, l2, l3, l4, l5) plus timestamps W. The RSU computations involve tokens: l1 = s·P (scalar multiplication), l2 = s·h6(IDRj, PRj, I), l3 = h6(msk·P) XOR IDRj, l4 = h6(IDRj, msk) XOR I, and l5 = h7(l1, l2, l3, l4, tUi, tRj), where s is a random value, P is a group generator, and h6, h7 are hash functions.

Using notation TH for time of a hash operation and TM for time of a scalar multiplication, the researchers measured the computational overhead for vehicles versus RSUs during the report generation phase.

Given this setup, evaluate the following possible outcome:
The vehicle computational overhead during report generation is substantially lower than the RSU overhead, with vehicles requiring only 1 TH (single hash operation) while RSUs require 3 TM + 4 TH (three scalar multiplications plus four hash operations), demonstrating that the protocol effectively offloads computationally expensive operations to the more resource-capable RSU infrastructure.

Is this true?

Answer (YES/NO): NO